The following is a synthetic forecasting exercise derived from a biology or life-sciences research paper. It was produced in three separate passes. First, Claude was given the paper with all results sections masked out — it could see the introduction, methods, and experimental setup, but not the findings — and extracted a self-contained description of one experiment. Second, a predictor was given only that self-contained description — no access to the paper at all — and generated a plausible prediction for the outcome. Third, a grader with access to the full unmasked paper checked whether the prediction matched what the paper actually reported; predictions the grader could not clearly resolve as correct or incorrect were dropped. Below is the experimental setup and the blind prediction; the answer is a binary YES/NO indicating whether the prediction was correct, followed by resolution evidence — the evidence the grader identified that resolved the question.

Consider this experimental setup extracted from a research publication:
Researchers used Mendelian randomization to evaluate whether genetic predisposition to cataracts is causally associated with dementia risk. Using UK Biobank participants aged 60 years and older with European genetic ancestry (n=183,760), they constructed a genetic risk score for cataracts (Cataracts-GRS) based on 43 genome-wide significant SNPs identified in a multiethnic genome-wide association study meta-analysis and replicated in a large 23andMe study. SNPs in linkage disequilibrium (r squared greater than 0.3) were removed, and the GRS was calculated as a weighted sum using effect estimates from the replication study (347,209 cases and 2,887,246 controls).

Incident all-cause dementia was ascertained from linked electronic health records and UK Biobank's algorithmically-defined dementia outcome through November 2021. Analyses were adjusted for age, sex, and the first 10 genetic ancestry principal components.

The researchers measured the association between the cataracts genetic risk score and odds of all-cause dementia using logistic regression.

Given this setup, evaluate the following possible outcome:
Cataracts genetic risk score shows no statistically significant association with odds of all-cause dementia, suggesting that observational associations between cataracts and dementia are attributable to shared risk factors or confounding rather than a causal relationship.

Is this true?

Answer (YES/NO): NO